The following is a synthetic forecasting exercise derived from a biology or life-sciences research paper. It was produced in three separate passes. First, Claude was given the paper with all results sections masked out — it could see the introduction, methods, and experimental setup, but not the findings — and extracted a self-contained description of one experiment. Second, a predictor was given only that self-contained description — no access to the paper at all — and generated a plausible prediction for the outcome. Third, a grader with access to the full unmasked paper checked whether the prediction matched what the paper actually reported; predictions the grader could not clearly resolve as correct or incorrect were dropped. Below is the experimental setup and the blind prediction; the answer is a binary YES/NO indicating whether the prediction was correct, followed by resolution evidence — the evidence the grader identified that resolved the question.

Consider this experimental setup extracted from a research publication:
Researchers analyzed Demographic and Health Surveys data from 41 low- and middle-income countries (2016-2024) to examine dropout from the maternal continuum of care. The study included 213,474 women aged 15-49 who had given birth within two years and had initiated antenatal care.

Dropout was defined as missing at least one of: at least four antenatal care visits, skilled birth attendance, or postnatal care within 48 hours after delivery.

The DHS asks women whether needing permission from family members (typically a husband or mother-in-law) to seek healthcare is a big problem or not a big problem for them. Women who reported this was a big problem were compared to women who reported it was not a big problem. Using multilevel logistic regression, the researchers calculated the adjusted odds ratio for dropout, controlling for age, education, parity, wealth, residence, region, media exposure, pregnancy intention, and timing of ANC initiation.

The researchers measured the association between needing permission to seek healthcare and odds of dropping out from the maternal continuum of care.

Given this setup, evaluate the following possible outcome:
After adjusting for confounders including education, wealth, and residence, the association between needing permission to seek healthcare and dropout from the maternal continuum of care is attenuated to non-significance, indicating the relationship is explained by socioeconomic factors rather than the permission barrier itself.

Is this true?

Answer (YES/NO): NO